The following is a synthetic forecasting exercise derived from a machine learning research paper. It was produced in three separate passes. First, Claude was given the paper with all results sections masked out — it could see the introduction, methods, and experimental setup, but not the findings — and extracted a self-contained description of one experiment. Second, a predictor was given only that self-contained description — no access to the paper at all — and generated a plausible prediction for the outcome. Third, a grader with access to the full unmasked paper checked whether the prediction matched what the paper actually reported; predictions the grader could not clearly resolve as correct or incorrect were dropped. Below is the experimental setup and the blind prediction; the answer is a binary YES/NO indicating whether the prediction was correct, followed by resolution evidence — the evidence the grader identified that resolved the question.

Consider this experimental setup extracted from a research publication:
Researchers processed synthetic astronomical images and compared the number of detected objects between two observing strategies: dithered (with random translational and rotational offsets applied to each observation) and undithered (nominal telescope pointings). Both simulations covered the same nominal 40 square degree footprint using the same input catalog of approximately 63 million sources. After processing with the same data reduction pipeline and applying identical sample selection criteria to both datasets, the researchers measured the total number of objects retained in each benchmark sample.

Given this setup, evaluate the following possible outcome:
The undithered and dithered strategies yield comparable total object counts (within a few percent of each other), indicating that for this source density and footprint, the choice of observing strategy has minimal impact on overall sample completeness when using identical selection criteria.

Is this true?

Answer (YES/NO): NO